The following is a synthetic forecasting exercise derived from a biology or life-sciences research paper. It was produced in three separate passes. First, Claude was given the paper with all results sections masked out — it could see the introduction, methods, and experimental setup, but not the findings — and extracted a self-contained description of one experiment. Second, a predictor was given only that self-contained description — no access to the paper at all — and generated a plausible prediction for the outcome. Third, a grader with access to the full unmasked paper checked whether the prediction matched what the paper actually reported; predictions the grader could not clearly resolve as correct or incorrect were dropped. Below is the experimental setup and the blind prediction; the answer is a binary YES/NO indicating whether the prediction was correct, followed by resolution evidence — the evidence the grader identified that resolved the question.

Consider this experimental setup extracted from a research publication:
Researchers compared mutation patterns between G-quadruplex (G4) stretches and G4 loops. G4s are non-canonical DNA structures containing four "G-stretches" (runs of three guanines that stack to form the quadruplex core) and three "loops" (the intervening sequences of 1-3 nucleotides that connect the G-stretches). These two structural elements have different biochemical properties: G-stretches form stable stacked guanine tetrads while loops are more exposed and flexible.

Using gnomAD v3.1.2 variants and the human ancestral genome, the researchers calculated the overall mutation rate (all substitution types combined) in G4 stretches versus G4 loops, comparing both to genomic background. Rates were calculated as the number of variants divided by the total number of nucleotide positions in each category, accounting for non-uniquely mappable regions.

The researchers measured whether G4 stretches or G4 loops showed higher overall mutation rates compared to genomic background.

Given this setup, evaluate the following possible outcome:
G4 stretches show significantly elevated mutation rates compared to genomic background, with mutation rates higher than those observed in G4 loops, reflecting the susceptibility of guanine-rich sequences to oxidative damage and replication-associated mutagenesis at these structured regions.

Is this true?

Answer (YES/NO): NO